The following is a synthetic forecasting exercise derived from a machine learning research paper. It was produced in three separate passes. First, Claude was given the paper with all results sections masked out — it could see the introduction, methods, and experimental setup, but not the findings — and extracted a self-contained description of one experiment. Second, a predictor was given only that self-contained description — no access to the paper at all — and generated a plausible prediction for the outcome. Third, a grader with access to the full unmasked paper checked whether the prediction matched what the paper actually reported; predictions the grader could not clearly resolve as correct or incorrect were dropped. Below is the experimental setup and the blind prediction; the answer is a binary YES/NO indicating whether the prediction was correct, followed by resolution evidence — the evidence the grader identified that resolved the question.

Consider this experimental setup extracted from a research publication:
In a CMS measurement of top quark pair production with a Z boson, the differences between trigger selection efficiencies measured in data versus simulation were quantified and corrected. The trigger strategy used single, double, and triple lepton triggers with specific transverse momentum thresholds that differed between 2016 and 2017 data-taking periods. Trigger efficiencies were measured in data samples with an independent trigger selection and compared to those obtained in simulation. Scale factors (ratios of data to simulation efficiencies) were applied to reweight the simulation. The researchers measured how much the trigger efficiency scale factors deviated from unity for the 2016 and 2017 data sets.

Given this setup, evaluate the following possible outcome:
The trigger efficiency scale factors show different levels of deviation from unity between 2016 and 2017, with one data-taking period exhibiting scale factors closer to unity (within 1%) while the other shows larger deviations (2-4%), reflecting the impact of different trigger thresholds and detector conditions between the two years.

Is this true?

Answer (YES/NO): NO